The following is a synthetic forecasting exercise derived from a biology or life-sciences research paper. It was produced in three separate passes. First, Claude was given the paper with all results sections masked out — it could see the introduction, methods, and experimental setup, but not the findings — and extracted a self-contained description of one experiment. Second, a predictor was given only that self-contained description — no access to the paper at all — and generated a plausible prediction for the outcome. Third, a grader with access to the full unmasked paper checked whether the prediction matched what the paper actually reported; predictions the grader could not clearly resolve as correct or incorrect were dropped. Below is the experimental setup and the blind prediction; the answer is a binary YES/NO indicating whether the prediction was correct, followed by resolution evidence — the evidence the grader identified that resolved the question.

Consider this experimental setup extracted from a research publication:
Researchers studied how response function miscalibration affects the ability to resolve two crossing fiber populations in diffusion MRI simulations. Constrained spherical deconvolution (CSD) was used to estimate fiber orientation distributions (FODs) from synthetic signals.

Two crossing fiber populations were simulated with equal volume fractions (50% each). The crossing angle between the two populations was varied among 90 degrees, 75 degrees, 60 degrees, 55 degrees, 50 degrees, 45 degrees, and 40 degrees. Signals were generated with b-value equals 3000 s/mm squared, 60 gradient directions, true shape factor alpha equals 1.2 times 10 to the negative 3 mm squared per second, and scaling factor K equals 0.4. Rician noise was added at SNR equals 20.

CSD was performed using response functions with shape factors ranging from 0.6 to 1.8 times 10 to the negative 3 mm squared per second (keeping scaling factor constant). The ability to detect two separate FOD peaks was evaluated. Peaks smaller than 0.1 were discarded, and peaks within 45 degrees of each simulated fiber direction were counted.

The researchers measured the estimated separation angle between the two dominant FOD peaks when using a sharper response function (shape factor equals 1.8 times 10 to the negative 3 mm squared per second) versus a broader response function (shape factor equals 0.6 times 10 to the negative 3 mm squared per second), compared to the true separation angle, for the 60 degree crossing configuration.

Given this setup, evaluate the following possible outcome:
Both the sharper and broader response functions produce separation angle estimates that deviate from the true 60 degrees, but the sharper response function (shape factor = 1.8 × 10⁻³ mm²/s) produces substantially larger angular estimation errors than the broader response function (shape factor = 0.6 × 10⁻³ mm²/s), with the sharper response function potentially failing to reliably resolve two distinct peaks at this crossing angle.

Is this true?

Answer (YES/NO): NO